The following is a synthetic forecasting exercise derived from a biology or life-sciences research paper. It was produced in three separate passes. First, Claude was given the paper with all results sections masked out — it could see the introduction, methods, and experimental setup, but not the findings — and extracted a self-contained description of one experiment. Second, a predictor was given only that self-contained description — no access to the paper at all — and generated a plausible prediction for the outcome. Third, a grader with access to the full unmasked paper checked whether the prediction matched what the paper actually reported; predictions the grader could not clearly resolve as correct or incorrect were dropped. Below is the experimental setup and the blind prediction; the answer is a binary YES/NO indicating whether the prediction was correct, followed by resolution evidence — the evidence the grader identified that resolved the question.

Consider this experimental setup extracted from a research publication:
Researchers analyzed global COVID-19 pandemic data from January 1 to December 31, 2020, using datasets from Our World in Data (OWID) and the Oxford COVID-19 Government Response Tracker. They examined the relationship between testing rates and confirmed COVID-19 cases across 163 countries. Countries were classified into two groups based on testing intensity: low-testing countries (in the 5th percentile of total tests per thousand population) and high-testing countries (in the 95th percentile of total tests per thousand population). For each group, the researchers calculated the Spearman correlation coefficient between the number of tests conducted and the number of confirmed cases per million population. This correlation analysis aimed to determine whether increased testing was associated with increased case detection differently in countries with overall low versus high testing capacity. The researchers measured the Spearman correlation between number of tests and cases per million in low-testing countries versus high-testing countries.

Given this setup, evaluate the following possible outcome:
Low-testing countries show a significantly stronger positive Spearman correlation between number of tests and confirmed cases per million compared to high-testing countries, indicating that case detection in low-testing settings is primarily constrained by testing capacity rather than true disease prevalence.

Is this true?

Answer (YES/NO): YES